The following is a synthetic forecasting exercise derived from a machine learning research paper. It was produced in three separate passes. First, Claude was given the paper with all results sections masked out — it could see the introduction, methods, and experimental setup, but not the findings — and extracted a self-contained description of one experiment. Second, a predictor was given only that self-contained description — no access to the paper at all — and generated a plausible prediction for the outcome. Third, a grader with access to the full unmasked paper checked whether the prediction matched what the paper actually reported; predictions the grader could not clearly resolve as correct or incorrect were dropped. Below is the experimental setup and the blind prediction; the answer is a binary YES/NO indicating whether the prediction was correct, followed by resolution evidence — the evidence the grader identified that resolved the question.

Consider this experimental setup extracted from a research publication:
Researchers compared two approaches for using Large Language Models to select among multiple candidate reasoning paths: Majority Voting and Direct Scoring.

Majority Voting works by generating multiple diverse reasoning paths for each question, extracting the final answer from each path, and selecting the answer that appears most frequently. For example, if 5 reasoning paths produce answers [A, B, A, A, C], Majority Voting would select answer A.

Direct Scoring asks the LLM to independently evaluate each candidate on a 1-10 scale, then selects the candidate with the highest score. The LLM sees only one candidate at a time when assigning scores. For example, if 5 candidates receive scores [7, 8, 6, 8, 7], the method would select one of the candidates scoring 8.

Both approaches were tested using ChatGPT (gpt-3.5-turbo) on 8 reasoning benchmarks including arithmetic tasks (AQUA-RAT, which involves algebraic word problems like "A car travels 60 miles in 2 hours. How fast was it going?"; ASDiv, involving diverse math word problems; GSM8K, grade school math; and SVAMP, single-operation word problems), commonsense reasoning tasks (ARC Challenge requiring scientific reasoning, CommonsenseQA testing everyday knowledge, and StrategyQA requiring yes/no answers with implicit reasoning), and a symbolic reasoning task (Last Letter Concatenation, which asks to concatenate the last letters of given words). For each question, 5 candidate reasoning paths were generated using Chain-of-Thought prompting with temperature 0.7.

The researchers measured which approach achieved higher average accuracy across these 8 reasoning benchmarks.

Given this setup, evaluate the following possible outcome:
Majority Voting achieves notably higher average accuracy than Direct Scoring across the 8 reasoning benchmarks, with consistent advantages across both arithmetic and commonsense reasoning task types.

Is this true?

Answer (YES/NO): NO